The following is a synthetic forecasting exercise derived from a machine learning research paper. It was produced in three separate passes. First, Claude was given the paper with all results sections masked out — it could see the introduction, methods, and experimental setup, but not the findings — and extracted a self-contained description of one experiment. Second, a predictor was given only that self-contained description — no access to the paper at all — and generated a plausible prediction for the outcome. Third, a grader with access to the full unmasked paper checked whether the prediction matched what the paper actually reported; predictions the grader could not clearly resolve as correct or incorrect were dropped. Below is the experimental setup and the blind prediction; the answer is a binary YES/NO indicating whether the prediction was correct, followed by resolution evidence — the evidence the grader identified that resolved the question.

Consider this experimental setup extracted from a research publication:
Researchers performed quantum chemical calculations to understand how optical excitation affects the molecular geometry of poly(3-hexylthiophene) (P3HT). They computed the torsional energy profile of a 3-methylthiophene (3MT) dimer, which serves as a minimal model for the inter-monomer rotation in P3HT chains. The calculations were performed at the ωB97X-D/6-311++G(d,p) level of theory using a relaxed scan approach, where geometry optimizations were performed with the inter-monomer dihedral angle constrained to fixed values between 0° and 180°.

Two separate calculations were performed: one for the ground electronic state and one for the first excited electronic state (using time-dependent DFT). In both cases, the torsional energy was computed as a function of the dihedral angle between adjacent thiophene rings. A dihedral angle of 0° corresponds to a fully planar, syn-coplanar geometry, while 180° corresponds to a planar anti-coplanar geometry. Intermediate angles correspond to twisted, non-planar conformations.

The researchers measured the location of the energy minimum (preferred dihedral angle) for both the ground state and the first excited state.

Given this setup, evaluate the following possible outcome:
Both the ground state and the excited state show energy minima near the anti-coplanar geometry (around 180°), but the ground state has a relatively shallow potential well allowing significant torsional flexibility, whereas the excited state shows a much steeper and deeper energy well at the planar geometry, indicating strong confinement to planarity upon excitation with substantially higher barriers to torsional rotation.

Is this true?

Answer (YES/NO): NO